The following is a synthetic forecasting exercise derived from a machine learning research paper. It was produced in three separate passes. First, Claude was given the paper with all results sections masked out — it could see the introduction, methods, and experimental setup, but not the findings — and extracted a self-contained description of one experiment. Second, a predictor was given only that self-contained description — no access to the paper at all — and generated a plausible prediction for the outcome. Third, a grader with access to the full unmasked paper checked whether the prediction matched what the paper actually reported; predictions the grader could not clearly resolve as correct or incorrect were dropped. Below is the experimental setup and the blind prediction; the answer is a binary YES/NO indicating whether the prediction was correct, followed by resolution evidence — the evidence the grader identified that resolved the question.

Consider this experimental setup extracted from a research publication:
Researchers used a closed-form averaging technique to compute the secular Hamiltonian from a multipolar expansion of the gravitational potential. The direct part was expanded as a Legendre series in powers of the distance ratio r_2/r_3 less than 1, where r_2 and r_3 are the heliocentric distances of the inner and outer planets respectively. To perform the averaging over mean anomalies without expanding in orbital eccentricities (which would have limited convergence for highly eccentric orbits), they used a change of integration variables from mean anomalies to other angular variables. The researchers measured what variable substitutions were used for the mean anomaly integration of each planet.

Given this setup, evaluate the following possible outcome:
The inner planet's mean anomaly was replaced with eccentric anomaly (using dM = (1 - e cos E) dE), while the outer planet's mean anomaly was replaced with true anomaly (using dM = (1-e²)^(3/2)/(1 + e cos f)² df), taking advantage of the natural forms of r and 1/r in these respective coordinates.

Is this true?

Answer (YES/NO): YES